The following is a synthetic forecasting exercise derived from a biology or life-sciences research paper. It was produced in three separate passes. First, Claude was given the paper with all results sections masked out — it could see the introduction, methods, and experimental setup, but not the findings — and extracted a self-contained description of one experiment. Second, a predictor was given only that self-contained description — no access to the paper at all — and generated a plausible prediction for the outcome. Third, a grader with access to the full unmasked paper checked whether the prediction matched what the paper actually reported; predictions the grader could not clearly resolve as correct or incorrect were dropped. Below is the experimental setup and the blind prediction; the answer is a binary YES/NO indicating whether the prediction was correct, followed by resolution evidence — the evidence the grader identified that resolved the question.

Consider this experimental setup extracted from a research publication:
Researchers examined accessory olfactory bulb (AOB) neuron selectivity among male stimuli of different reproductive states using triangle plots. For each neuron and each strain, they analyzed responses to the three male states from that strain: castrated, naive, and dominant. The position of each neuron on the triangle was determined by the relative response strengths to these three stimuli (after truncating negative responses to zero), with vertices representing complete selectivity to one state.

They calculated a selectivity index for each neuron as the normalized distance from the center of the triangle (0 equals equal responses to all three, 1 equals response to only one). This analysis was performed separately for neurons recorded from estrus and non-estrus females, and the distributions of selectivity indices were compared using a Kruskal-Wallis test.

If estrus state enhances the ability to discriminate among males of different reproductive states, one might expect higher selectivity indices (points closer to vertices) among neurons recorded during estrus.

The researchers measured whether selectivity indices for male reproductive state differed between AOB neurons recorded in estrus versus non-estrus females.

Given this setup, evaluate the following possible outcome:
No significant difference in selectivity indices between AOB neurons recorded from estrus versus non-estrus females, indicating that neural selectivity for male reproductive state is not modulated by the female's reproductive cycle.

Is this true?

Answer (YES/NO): NO